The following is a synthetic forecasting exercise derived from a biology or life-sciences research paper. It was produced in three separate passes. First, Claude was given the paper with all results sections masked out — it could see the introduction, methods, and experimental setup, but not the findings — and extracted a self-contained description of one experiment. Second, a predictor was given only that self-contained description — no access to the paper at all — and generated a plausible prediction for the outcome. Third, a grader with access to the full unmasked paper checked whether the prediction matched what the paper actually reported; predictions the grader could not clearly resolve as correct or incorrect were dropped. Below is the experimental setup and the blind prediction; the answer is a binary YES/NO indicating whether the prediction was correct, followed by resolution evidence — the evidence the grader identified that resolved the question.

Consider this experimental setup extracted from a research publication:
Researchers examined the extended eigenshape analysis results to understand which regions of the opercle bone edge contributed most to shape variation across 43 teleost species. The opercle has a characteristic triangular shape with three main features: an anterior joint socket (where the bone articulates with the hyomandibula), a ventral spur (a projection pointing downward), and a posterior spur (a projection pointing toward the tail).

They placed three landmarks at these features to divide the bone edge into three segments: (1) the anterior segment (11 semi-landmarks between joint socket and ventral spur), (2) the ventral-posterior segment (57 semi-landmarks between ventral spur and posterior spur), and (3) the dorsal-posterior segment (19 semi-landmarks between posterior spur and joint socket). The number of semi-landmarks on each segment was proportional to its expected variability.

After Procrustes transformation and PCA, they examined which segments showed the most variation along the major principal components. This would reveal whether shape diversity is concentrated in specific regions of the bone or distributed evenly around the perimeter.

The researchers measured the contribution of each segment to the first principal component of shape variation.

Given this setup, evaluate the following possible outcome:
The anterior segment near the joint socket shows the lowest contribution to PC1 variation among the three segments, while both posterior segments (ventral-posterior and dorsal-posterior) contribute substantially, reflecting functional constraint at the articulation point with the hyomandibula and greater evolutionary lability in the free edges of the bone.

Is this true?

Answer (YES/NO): NO